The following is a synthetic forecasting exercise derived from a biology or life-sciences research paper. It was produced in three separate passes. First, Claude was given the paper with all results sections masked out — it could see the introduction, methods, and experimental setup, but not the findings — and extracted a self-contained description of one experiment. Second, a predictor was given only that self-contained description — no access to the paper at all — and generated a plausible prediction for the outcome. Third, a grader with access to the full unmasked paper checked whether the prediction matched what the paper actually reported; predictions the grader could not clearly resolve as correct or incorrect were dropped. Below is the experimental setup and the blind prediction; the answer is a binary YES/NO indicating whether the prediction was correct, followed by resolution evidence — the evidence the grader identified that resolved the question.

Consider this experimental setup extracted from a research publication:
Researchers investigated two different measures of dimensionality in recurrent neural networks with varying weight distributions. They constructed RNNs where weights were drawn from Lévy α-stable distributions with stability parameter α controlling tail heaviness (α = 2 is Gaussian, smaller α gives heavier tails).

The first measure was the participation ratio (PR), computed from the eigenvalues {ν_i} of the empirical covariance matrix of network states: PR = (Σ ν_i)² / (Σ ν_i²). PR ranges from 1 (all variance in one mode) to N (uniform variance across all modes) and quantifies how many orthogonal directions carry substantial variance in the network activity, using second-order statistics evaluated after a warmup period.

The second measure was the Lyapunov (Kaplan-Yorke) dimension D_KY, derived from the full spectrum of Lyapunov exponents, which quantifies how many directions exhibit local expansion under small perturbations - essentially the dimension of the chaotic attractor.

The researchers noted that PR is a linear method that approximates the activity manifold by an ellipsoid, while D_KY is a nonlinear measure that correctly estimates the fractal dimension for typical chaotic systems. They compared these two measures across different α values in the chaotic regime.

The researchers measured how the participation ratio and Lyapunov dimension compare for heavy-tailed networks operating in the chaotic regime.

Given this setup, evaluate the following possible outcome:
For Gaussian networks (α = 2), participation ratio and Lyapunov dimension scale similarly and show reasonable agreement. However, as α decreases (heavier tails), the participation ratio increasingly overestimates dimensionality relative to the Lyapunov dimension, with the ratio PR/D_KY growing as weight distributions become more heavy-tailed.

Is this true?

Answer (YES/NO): YES